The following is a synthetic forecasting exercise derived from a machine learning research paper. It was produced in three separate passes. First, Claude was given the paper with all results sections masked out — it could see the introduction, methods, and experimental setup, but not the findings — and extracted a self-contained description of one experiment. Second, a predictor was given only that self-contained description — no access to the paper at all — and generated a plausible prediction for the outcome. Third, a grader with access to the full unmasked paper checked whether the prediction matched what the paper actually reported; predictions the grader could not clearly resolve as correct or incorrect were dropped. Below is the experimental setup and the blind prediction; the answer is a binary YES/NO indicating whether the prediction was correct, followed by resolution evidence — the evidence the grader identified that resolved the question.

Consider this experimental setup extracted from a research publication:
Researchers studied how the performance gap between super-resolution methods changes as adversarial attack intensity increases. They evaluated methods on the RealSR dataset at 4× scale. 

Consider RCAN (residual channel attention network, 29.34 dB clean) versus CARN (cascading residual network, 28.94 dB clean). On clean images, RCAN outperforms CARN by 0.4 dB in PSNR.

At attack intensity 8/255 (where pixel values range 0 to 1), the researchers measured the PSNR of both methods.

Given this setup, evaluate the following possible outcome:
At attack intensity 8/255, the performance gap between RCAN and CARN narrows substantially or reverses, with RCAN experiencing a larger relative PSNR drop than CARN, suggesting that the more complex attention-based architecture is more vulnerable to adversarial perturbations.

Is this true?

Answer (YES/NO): YES